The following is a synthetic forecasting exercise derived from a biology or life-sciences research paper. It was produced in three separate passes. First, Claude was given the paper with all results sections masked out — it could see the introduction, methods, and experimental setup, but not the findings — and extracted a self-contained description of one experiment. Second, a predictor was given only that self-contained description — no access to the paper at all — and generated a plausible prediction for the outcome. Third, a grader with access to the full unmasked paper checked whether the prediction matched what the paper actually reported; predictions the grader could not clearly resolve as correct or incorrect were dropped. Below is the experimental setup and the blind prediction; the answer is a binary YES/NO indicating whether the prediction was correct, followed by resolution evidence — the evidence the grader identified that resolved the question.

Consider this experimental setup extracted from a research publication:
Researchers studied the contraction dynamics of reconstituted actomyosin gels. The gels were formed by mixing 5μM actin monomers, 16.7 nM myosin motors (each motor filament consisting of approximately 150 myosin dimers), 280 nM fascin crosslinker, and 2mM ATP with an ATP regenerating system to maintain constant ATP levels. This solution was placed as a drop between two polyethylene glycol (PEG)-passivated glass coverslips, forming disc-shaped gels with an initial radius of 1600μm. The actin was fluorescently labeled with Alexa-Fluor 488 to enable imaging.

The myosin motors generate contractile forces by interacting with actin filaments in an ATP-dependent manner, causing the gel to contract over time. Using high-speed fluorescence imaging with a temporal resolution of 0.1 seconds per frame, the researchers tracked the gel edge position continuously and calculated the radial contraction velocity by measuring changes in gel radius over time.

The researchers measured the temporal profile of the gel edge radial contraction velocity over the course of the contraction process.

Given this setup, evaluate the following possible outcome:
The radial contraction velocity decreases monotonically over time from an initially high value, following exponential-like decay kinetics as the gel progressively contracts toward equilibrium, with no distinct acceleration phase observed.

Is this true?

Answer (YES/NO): NO